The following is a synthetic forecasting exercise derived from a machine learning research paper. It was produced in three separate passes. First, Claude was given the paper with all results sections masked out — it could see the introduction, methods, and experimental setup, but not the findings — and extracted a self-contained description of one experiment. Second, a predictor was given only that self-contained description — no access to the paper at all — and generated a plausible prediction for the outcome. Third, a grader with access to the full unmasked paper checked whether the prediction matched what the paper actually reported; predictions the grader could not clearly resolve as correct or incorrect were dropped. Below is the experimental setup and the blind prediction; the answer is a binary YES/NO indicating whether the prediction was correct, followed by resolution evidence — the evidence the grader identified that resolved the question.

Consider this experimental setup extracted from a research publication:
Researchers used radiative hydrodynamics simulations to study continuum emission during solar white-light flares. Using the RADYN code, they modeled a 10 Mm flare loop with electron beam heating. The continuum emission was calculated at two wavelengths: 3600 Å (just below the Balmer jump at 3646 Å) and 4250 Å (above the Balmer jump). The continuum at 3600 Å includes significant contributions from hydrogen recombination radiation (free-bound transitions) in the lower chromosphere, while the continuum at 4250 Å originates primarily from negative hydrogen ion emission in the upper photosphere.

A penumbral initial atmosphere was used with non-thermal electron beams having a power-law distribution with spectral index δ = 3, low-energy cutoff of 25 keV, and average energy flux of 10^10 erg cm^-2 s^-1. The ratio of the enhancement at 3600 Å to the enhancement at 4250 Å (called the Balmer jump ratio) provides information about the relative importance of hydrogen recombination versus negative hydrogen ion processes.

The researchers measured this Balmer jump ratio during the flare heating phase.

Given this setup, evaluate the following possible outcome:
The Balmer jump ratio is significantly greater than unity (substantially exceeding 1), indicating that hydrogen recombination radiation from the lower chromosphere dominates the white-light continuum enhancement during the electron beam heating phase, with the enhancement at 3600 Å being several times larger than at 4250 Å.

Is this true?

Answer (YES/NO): YES